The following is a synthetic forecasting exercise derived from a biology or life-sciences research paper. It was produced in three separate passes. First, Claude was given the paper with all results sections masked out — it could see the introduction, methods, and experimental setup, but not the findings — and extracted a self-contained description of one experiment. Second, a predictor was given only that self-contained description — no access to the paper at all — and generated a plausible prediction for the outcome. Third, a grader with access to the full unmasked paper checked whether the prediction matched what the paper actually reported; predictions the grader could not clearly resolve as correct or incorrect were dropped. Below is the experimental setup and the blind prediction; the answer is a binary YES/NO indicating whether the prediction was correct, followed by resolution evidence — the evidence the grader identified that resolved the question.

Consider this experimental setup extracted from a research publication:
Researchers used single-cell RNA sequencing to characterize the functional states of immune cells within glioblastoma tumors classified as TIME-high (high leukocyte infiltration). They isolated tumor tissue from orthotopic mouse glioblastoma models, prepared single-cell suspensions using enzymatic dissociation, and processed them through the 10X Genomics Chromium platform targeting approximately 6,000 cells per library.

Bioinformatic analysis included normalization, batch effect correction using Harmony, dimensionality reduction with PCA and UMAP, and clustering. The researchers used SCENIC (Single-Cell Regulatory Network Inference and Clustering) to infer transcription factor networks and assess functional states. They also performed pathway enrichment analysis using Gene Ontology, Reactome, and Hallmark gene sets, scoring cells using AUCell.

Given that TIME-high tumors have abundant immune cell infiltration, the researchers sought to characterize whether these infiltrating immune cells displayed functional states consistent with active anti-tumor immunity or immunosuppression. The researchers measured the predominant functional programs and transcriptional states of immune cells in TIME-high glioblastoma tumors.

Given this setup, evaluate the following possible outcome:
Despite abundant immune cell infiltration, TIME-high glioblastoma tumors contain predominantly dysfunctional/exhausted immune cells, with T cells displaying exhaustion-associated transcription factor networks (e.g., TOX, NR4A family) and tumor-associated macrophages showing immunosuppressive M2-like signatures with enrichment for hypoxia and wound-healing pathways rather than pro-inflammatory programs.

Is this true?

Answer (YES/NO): YES